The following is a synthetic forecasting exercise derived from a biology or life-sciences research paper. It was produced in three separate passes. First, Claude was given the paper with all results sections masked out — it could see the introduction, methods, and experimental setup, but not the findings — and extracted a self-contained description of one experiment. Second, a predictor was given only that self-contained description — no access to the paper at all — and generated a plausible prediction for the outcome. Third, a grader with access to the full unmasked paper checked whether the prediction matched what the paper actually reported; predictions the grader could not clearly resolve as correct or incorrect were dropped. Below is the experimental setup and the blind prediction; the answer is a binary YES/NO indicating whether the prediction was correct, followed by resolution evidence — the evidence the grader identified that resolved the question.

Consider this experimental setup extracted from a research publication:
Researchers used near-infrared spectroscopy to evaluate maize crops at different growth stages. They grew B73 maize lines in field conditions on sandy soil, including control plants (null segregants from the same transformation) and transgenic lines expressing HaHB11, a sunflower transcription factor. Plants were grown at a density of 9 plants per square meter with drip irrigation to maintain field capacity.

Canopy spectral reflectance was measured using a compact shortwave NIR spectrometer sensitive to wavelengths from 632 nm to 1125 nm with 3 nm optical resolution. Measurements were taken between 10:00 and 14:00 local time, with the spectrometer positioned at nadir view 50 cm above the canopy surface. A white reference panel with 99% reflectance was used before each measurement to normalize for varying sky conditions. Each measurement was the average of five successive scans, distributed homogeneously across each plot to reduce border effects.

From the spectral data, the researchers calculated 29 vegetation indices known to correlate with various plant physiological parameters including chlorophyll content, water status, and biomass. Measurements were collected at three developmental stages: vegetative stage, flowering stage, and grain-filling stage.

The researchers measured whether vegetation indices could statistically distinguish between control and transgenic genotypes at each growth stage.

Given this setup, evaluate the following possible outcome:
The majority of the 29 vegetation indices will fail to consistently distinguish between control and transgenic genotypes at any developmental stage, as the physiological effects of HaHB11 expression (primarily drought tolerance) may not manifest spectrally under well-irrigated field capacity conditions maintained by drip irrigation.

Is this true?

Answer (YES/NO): NO